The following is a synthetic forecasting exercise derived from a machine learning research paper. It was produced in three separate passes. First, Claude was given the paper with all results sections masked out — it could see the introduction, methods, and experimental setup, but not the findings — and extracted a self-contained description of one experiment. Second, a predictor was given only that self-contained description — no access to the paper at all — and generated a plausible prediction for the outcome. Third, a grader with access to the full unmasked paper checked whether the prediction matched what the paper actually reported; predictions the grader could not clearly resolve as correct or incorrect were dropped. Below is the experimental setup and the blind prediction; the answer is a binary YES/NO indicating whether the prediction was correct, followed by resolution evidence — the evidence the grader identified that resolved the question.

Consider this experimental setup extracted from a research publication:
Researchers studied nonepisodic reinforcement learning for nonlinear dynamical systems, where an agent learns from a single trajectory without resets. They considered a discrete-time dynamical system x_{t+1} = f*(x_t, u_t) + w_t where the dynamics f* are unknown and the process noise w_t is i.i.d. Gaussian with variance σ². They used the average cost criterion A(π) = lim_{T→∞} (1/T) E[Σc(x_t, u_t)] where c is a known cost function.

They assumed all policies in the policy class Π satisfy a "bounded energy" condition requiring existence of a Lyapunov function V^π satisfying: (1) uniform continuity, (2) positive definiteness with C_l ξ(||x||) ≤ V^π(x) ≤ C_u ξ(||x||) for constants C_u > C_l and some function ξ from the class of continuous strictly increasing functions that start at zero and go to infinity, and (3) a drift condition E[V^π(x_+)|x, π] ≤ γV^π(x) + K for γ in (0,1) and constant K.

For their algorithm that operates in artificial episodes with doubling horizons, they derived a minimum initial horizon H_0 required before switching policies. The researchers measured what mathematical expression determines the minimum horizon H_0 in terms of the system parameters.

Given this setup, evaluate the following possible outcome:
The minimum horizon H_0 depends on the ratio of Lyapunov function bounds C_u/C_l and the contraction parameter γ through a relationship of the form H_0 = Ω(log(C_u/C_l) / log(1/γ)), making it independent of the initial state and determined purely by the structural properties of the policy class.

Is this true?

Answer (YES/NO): YES